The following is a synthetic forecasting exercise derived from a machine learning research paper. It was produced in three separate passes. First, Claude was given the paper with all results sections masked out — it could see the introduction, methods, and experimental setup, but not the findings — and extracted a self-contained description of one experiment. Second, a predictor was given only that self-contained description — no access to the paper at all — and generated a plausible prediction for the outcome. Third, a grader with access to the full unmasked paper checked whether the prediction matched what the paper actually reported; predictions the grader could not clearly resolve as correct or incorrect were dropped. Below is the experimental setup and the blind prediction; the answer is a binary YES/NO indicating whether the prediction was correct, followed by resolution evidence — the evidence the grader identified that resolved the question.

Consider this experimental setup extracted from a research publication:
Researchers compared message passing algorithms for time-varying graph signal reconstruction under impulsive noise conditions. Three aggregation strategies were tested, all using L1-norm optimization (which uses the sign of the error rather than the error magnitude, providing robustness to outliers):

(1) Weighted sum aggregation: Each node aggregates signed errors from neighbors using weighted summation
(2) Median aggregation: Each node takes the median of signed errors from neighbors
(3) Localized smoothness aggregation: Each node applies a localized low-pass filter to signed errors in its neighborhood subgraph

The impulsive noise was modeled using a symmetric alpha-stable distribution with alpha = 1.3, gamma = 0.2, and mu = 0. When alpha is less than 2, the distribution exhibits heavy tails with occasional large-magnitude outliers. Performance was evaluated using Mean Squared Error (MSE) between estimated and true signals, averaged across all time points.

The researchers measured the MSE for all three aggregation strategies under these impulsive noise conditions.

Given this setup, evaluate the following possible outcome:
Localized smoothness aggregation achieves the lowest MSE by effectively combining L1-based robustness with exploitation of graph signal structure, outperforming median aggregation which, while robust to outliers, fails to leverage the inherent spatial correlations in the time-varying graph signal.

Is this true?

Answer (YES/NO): NO